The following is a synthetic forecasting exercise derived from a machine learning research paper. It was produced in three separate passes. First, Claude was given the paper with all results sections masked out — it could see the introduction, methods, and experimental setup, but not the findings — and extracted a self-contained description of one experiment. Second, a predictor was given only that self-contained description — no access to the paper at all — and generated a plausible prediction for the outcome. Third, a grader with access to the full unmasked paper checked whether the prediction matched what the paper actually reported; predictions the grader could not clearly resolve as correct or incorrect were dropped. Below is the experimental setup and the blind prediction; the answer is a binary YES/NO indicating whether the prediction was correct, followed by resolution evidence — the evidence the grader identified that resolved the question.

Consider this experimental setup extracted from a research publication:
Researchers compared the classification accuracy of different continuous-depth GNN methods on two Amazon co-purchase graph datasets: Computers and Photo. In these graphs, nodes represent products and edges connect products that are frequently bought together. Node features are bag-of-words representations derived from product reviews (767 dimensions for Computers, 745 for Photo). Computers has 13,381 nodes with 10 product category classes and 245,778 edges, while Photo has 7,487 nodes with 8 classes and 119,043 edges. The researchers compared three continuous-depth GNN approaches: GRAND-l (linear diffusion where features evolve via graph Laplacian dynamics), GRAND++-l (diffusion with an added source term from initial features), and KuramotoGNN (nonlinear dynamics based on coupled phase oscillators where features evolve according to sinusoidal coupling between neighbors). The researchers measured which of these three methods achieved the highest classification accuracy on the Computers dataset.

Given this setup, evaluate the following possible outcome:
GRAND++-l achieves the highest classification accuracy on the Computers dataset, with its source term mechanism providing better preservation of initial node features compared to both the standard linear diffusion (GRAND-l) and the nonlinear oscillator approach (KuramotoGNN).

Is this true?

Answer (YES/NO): NO